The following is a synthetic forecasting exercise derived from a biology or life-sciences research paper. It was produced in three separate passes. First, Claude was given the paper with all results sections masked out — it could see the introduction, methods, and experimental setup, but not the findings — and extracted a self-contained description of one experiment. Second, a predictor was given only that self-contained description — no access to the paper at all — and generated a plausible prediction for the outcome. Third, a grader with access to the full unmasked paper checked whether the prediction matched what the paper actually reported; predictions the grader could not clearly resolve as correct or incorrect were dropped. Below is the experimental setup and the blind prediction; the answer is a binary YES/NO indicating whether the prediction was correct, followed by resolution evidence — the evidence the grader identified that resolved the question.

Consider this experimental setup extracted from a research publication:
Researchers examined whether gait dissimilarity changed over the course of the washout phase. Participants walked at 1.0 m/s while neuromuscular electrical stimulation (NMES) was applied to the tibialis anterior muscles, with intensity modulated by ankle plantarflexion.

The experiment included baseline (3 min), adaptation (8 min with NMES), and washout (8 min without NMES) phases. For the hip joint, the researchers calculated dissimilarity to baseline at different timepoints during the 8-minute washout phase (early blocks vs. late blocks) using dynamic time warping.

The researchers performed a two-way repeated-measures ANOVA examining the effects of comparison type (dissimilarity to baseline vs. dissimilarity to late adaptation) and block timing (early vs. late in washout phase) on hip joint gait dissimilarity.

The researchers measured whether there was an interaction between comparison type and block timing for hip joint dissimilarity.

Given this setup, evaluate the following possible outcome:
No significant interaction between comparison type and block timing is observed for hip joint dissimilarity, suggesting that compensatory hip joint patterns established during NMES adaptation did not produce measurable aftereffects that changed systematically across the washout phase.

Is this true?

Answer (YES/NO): NO